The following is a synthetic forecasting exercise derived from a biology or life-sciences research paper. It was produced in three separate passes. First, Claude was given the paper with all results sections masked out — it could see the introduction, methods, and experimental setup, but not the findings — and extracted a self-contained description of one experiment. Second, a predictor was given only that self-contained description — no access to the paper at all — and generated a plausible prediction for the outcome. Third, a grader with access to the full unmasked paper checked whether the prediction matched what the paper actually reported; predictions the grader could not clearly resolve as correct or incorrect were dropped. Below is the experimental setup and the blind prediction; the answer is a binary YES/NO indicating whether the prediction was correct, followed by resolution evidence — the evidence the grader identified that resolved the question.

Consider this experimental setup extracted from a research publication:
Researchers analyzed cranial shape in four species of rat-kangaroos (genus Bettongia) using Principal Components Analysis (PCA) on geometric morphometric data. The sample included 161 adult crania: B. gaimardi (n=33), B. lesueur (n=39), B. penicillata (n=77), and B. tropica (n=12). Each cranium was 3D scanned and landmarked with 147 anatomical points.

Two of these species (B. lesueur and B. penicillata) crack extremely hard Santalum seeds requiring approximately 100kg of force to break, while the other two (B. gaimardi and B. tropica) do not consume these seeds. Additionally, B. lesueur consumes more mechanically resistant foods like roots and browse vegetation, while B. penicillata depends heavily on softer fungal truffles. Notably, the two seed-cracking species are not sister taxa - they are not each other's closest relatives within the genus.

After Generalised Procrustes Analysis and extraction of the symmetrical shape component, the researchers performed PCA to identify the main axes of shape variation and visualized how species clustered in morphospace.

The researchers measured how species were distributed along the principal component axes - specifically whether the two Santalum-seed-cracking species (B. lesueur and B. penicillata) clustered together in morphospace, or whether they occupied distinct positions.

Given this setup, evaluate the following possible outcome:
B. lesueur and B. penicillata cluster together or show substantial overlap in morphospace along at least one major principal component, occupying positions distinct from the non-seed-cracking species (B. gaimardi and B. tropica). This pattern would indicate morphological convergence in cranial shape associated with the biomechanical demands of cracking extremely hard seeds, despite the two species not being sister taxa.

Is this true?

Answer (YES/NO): NO